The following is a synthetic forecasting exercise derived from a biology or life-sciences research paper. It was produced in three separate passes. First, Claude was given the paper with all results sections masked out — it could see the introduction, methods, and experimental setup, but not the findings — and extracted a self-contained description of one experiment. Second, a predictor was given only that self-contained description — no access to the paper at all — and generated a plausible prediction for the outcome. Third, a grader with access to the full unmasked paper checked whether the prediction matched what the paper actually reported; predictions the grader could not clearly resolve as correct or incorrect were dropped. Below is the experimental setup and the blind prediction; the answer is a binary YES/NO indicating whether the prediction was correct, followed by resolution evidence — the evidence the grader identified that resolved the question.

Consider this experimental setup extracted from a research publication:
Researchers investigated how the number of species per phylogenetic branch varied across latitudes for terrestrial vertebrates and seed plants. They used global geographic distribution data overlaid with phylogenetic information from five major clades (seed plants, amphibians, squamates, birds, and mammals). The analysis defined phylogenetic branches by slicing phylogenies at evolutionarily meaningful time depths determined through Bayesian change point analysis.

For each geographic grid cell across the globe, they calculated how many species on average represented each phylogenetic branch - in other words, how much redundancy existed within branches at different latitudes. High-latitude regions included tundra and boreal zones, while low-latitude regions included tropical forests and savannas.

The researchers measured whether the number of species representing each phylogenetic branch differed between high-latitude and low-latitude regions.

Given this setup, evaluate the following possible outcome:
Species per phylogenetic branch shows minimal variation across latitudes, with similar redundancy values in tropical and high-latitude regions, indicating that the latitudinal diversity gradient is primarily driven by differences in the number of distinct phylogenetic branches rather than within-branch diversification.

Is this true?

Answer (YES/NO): NO